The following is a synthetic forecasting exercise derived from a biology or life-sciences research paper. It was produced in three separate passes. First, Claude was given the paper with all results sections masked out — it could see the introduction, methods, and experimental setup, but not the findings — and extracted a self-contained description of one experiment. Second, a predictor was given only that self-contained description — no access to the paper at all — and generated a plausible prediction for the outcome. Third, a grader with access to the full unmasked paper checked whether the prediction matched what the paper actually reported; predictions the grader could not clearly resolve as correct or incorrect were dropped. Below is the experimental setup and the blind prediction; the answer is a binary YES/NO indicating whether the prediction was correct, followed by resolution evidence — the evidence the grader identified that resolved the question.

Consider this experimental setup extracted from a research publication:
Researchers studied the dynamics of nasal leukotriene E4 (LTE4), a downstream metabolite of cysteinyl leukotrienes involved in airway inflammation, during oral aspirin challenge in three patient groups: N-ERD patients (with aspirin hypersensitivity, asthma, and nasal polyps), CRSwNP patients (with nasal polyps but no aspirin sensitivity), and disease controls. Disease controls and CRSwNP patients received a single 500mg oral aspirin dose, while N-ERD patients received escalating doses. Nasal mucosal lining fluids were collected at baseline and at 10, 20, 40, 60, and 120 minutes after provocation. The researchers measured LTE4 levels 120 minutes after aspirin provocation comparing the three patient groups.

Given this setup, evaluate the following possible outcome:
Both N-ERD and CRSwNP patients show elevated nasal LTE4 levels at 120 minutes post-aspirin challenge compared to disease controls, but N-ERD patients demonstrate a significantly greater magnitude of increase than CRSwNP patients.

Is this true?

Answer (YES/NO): NO